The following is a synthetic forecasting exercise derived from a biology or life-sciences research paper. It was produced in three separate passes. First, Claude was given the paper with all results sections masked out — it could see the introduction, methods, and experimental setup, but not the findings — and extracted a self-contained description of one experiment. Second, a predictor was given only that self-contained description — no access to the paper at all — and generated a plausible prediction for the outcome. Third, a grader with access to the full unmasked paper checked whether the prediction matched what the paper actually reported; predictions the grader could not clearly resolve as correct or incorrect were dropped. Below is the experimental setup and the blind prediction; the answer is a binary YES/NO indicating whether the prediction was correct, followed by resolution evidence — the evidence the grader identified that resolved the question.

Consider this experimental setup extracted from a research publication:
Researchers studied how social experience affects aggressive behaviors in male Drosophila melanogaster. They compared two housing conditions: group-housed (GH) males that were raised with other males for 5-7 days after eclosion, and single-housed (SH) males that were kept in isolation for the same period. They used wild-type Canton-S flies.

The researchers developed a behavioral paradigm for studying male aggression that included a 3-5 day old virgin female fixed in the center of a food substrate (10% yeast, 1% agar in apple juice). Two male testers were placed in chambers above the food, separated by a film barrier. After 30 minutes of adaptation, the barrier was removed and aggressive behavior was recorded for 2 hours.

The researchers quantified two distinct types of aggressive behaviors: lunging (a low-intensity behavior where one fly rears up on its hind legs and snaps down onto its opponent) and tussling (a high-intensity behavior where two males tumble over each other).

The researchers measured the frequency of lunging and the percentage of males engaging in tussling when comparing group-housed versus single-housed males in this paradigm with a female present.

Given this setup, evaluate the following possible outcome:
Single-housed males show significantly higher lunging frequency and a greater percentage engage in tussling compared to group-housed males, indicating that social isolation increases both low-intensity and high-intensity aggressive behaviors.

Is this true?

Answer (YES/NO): NO